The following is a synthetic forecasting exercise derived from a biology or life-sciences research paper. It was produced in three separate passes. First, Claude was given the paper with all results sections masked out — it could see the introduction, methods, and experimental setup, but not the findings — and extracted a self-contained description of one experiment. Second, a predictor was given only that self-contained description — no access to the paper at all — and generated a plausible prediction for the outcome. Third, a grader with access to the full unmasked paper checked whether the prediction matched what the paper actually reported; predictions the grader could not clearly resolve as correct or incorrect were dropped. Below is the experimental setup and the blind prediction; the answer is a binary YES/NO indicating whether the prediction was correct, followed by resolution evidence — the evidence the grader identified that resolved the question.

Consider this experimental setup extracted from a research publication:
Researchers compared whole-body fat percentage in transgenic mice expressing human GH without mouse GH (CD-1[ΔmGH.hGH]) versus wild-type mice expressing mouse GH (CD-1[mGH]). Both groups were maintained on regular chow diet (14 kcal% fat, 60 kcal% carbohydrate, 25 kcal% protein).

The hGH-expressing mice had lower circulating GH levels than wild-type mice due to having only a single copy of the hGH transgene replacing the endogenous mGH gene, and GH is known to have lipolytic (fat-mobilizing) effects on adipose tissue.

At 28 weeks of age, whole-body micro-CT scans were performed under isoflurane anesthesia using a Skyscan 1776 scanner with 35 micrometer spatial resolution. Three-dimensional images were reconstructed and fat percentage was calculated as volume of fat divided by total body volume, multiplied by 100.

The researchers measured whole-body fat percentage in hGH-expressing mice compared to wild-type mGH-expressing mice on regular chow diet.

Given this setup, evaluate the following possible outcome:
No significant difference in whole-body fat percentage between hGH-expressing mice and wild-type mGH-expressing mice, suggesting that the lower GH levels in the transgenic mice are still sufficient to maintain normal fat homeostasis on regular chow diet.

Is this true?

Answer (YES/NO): NO